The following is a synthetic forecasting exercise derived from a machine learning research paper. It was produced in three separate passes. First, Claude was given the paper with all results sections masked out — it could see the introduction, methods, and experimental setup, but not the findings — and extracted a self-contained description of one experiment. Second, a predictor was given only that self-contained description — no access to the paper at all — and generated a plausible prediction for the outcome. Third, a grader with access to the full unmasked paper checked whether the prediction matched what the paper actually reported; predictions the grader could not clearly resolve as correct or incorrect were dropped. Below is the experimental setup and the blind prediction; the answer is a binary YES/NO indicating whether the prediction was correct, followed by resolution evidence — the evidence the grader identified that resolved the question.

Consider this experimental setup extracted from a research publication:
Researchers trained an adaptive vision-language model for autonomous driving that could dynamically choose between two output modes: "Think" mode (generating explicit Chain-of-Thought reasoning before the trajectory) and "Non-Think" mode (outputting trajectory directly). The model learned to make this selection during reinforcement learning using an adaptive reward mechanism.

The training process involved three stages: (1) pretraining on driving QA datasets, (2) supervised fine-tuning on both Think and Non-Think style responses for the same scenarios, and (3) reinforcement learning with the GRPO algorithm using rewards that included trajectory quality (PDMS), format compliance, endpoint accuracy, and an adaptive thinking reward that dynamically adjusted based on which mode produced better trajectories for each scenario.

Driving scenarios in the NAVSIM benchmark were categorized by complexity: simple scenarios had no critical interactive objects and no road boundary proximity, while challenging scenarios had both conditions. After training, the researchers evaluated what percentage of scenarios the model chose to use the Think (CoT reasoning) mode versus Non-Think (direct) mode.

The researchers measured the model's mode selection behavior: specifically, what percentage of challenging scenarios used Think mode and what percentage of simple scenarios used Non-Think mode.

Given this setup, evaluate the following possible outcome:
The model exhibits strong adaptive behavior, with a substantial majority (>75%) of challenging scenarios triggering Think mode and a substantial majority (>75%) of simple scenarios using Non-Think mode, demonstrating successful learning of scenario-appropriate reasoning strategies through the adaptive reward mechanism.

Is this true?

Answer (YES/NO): YES